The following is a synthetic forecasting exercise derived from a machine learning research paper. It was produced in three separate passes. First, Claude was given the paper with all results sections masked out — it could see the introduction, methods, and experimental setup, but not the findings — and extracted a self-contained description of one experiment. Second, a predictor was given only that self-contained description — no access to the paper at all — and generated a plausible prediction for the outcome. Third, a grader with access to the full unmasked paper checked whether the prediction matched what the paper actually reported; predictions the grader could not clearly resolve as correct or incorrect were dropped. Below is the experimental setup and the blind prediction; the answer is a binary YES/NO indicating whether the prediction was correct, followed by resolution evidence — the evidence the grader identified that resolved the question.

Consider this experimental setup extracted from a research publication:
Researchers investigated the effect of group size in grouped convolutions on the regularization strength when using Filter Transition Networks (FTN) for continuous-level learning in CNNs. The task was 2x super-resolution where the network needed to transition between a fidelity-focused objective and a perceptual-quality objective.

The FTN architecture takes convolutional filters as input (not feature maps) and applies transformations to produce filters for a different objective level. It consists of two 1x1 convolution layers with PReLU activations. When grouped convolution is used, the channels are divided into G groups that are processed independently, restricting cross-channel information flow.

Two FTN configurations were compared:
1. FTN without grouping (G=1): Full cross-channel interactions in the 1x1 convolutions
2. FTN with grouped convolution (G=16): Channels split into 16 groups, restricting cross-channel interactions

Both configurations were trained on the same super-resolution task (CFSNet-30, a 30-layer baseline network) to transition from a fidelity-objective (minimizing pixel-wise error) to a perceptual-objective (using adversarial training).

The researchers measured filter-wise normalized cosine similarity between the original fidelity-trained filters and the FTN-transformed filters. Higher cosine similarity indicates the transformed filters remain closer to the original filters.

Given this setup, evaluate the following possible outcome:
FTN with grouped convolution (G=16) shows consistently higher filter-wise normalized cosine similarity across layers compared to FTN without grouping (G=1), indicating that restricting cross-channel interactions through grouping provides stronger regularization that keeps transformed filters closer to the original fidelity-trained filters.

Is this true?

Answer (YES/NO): YES